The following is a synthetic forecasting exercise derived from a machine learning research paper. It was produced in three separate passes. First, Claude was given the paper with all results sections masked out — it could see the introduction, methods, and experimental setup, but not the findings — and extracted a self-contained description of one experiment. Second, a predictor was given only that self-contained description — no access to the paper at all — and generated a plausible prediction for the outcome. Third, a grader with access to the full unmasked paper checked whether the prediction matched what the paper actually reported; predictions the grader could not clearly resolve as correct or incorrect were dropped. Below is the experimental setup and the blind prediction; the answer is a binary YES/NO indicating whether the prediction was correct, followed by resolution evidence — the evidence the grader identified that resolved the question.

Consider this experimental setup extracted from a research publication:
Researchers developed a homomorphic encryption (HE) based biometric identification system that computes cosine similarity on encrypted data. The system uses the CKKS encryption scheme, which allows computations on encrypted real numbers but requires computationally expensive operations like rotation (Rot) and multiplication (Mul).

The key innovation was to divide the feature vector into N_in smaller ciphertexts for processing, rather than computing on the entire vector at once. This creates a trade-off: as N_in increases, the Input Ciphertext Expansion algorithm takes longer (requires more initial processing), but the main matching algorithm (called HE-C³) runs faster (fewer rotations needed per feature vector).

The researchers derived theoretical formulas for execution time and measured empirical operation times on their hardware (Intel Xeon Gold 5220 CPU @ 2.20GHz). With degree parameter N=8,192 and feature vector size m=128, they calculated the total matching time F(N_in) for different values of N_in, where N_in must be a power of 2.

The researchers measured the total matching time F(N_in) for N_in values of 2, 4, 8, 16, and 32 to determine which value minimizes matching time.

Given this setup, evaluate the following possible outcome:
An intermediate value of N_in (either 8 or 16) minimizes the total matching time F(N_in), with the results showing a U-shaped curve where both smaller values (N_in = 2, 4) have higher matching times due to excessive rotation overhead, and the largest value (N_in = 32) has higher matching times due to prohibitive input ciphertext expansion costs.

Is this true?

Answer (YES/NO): NO